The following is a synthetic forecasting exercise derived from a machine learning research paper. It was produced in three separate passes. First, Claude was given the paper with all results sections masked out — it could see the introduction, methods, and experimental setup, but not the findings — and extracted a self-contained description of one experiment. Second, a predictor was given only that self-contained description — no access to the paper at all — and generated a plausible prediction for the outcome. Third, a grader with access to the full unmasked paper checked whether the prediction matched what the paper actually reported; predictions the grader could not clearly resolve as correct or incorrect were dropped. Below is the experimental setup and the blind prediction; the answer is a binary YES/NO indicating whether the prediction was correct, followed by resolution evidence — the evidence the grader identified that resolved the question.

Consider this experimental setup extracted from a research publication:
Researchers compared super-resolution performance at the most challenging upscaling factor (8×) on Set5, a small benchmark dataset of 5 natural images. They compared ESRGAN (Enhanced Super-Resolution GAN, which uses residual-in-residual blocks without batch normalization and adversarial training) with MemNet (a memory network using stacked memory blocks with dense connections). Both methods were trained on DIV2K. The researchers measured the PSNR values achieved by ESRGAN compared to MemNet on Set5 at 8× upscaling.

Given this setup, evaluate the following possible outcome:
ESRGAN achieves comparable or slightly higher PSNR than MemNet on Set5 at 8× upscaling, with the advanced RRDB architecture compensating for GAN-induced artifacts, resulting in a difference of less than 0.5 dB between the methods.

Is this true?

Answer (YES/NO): YES